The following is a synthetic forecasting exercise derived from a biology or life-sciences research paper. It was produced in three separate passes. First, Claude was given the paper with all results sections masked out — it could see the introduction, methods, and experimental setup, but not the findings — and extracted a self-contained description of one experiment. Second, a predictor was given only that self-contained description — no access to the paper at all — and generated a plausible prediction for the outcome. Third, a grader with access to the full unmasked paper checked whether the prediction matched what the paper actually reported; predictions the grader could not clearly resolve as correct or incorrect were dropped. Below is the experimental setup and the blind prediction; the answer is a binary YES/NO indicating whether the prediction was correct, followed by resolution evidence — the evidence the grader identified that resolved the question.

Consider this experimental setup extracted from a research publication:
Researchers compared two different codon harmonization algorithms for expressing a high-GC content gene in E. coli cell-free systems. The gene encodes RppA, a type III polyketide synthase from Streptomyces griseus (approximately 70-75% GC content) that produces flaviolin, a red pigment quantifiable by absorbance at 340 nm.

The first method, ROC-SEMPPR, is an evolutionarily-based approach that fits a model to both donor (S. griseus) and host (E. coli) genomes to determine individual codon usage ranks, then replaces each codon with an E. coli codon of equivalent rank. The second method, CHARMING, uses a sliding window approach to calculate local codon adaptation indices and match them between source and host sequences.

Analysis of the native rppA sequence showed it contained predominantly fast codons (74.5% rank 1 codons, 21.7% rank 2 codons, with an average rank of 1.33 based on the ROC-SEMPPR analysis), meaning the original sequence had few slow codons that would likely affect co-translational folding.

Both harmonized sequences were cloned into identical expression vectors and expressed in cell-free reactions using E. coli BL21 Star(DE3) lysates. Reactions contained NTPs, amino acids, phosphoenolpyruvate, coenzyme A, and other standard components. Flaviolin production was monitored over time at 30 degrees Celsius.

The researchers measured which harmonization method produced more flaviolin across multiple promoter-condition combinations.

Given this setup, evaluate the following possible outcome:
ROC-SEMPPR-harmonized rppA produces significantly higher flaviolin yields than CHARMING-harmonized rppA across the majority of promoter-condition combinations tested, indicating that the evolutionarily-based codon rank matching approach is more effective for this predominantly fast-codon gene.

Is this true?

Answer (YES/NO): YES